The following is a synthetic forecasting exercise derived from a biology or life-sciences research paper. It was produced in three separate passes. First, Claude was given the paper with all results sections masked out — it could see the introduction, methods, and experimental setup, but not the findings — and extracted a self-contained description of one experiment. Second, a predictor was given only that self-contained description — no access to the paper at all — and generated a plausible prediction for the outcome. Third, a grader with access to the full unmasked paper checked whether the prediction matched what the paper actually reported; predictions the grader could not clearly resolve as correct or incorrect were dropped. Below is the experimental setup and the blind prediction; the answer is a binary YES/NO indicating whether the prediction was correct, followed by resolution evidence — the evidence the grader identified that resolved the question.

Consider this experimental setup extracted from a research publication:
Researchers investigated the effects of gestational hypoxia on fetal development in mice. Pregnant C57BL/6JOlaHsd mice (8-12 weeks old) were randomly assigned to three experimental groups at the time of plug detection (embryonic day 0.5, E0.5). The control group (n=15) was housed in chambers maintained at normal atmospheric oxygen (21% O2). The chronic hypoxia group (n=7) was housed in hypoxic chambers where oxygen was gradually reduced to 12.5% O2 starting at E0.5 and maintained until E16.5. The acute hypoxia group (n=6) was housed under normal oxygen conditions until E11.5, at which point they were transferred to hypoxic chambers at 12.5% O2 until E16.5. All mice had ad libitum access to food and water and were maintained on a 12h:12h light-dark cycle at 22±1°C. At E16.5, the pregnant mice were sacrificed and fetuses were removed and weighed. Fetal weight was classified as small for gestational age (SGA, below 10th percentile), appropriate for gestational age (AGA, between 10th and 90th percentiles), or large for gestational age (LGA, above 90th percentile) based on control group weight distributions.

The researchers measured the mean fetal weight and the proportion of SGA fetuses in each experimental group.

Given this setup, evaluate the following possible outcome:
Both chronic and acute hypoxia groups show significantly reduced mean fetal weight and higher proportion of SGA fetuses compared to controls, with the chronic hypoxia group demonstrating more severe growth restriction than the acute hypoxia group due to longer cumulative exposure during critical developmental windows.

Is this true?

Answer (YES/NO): NO